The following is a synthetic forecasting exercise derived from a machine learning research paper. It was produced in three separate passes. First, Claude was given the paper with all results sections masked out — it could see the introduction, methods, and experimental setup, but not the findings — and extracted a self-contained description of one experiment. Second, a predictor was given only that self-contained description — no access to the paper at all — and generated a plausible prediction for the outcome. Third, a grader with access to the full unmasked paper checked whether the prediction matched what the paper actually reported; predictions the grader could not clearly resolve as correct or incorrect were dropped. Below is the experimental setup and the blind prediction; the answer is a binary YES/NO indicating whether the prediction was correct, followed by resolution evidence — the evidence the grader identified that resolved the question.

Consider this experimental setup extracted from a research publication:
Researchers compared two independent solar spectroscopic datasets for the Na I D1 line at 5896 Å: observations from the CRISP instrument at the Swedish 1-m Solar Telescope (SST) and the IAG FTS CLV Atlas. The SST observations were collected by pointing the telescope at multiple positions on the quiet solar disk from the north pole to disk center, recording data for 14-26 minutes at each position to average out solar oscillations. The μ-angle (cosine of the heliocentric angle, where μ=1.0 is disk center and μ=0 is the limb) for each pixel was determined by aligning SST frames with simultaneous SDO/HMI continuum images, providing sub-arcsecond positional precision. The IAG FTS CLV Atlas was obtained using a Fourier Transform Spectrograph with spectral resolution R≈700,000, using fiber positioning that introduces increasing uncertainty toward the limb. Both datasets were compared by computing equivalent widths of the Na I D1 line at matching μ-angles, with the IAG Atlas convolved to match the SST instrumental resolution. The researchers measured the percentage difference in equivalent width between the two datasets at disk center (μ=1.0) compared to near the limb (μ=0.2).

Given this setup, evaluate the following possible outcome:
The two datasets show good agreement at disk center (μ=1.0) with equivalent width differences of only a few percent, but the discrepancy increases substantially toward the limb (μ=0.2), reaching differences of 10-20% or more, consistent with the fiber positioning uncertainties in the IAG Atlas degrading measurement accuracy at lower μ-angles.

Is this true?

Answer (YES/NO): NO